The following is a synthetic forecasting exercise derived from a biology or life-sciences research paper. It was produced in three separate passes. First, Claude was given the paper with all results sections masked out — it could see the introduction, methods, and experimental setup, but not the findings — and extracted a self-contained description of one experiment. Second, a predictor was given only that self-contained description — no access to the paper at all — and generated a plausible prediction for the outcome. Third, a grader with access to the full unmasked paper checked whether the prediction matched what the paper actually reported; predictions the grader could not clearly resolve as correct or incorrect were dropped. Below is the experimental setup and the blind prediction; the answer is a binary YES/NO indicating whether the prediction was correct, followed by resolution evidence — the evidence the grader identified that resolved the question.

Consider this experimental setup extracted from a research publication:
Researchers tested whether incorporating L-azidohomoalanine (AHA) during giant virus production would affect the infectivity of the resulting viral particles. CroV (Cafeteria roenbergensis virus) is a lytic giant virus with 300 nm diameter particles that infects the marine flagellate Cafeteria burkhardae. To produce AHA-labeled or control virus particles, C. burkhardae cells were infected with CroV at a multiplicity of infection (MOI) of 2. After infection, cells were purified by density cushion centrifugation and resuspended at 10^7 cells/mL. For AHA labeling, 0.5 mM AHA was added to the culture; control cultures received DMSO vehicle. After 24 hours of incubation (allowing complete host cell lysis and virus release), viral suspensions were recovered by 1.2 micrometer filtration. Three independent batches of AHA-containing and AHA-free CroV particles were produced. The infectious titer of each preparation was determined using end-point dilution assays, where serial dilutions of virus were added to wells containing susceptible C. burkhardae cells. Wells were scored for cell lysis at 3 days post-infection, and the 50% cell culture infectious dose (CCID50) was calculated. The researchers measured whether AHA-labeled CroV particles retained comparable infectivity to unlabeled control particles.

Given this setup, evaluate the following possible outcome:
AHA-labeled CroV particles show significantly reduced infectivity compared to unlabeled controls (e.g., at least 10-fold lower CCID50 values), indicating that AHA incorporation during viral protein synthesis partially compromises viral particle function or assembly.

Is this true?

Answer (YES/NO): NO